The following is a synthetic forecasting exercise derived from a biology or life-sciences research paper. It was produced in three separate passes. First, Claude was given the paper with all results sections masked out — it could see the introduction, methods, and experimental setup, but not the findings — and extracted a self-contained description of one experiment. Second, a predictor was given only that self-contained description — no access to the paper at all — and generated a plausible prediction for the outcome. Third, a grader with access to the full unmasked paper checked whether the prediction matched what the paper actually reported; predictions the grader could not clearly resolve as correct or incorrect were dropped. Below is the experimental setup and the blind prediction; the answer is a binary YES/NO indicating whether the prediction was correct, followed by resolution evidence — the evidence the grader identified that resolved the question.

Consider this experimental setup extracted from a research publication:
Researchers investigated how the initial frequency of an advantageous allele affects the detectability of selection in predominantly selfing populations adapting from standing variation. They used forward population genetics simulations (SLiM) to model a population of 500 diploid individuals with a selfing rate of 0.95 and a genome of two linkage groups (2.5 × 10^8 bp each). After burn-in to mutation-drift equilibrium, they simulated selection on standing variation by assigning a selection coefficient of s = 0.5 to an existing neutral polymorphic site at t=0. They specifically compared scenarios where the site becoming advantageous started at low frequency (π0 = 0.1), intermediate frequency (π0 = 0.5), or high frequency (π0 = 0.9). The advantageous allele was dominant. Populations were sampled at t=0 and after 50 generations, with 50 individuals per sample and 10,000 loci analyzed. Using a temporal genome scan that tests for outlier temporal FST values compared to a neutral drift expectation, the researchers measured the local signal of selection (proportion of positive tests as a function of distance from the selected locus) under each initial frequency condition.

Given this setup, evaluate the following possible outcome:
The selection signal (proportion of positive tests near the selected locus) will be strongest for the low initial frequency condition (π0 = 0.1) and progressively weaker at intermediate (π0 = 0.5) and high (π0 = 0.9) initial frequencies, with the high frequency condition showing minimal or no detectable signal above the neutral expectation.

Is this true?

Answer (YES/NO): NO